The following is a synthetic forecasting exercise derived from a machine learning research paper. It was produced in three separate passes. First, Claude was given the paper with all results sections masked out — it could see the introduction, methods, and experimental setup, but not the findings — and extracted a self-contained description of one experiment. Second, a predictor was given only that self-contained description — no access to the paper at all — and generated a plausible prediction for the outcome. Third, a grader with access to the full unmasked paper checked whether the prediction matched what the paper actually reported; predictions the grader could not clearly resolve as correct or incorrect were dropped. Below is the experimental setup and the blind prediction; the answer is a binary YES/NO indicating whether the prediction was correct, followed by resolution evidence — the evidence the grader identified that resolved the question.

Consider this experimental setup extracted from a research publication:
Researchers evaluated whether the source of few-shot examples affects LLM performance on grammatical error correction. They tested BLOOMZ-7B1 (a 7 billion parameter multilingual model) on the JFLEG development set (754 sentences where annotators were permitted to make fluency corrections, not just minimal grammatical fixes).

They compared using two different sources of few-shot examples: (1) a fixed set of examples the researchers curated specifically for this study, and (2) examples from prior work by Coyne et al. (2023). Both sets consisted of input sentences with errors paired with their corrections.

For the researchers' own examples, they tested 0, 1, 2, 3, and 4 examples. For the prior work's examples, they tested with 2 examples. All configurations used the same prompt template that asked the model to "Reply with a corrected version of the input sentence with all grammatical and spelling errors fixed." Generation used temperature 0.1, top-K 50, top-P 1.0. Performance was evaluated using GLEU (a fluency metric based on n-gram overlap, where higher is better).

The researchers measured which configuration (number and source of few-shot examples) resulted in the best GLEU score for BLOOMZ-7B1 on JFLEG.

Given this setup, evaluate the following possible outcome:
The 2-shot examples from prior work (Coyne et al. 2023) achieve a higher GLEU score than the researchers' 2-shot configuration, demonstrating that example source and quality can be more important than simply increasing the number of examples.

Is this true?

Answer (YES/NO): YES